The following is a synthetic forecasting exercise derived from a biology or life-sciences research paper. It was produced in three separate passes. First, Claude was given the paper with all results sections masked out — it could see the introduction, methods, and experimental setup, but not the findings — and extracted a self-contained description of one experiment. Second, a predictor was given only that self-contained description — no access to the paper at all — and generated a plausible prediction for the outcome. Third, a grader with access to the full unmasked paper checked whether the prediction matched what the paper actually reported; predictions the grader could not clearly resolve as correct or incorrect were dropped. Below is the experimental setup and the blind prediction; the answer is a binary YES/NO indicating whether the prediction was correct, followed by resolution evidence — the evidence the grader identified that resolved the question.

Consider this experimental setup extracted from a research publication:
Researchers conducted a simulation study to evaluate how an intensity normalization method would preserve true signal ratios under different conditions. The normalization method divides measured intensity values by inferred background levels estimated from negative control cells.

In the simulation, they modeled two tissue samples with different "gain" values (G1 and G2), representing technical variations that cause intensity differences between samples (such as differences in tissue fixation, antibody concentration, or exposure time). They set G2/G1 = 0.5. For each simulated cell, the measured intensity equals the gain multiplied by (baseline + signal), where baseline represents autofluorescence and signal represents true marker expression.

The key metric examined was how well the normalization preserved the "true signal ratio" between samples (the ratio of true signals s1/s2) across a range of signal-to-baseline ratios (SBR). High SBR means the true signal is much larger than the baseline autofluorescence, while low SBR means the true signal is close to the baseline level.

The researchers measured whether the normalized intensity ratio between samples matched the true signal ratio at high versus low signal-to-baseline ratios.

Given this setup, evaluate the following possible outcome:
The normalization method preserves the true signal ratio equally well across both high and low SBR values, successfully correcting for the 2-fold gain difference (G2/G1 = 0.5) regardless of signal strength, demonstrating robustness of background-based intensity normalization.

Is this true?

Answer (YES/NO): NO